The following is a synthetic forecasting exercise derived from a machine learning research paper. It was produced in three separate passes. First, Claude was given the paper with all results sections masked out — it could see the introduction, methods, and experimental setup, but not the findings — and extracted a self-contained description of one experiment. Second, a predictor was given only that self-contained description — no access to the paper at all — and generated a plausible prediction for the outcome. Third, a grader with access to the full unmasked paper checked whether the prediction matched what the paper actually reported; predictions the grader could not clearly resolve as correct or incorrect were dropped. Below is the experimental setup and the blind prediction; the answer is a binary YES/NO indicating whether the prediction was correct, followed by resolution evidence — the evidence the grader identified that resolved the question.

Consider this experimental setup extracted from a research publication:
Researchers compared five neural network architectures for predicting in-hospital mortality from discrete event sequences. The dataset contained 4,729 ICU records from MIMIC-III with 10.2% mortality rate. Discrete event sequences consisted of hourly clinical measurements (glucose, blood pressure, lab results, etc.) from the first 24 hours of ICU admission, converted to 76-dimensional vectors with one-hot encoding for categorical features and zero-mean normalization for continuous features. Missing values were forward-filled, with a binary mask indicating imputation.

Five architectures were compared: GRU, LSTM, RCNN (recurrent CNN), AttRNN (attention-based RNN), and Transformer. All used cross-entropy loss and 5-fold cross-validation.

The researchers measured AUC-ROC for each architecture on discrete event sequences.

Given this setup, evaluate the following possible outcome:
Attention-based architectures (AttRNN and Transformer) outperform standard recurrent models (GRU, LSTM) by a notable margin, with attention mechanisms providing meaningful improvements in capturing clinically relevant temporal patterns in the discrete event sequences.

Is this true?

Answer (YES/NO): NO